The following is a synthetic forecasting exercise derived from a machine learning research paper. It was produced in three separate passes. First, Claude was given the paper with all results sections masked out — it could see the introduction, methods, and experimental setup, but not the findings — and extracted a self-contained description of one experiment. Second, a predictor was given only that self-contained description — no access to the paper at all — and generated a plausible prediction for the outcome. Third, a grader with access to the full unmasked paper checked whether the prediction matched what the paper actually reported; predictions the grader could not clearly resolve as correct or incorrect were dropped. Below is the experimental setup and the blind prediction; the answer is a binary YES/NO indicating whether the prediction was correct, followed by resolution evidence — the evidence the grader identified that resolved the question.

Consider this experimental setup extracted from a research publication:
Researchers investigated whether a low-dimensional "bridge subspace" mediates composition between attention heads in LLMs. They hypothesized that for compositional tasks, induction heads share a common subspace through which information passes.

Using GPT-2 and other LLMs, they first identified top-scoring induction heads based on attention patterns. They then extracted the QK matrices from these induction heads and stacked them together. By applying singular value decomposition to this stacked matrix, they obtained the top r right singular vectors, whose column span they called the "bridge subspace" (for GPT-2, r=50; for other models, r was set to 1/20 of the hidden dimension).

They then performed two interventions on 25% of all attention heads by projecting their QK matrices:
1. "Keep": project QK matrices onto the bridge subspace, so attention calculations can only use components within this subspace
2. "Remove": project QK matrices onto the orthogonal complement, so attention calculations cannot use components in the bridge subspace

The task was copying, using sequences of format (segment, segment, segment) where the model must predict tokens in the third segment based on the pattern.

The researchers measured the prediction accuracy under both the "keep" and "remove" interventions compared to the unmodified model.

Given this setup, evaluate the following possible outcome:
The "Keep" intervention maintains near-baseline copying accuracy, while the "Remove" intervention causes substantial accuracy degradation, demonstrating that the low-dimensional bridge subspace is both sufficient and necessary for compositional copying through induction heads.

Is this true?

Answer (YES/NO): NO